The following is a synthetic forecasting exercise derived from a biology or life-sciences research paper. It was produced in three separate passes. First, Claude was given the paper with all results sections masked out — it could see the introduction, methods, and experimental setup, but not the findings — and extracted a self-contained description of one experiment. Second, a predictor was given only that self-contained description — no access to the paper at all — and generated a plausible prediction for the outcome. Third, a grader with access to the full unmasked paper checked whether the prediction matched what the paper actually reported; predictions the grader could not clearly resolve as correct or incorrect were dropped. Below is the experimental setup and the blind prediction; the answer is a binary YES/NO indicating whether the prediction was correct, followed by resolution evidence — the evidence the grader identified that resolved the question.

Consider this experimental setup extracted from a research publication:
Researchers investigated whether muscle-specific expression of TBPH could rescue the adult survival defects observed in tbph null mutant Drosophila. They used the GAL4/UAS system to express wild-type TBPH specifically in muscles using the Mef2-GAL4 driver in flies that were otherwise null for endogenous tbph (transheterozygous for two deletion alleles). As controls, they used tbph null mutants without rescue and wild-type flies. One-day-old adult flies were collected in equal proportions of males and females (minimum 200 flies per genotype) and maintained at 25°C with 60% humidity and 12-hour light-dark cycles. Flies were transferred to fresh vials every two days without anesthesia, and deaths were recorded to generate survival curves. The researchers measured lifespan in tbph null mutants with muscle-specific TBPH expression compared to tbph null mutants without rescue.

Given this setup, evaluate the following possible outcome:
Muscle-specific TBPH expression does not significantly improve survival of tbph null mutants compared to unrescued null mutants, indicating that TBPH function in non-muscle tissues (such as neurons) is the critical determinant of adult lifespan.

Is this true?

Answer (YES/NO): NO